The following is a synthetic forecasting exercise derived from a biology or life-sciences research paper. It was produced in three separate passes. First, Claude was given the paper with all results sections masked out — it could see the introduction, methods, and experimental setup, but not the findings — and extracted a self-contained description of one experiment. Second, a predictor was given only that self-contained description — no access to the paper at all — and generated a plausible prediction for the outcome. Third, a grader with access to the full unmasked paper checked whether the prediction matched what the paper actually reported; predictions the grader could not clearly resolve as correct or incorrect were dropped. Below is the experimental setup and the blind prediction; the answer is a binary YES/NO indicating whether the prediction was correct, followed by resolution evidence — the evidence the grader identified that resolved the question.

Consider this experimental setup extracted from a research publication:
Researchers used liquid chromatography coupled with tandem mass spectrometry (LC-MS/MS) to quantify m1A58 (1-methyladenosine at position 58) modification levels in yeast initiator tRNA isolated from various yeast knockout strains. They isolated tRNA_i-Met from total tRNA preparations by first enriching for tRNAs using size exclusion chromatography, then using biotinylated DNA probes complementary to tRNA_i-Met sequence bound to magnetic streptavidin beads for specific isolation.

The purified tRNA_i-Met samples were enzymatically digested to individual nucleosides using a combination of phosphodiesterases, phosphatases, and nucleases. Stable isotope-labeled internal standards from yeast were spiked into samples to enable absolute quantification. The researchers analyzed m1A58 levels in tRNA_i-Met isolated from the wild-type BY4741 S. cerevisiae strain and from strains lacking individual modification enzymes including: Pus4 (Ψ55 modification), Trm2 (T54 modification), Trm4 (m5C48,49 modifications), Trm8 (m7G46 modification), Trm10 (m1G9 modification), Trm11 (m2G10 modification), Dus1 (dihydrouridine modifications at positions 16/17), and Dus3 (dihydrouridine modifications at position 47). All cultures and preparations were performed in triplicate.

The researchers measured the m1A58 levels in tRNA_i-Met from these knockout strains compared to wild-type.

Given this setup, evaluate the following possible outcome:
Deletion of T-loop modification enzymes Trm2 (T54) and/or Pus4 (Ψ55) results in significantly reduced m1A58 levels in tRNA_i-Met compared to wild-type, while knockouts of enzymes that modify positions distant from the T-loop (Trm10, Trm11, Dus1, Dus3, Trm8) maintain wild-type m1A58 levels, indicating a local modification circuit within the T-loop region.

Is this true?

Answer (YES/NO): NO